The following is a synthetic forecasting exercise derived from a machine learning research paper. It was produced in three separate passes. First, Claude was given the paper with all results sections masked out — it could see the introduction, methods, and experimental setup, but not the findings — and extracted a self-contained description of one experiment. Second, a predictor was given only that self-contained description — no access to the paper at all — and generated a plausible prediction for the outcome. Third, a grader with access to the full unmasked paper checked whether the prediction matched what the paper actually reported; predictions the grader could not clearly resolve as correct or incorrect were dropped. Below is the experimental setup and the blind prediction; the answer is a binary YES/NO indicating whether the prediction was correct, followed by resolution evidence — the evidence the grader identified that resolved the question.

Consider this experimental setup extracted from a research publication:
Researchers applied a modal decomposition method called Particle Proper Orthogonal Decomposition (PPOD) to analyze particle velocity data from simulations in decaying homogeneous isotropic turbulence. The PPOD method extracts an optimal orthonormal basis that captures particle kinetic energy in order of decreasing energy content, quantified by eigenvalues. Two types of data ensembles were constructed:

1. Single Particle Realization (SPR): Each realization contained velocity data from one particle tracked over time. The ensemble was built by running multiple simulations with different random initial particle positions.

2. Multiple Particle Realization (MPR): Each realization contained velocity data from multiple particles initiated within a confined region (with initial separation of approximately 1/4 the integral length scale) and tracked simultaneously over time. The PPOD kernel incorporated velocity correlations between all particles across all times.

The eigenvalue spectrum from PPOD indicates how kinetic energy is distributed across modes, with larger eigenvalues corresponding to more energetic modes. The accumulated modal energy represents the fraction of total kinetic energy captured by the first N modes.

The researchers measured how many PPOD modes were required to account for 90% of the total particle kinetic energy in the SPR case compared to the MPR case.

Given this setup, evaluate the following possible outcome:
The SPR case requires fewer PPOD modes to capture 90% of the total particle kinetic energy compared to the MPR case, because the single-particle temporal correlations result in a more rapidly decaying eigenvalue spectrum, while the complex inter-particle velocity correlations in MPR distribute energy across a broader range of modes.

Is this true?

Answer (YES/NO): YES